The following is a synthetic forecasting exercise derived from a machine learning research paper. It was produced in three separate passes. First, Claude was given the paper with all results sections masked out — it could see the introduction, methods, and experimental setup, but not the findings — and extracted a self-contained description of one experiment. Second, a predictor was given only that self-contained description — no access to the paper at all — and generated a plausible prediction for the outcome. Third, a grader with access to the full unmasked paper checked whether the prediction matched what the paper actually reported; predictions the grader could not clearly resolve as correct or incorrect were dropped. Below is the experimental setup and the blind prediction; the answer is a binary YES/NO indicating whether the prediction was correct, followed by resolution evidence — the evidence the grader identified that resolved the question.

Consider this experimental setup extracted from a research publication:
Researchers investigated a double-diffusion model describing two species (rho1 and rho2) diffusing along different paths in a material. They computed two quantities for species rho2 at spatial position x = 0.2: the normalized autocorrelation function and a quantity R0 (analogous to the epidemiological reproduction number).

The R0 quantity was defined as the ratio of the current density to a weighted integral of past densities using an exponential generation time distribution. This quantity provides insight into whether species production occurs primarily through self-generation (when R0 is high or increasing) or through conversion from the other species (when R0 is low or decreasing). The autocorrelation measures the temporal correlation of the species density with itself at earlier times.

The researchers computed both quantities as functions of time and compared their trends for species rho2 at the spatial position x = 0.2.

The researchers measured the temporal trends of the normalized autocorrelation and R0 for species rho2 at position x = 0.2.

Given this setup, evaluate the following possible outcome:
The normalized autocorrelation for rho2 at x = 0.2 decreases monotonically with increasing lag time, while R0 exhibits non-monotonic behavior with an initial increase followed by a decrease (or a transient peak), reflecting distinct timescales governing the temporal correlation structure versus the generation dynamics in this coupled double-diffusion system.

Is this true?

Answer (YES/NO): NO